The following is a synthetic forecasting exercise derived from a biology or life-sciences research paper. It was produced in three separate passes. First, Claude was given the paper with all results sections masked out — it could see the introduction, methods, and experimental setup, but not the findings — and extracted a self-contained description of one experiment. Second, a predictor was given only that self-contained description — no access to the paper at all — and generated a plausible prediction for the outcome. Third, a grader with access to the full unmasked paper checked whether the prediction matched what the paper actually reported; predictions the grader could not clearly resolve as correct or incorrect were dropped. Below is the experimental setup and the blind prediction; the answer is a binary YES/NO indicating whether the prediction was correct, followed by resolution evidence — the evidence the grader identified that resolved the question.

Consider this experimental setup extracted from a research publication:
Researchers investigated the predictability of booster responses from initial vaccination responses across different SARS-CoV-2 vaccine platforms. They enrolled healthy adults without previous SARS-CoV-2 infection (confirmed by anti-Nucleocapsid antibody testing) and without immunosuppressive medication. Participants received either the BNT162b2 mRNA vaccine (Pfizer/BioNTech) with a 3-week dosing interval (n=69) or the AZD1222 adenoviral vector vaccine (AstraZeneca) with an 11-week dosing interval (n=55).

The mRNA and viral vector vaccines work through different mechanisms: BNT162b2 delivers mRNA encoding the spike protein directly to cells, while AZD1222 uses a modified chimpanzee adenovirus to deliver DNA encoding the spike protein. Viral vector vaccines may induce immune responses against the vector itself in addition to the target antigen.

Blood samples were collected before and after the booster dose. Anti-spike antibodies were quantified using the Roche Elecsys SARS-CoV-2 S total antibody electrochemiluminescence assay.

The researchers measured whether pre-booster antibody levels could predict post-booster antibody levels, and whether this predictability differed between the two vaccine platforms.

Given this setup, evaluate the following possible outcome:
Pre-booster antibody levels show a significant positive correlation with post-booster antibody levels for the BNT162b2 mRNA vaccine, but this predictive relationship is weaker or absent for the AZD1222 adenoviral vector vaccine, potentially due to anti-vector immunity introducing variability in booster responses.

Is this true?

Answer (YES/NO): YES